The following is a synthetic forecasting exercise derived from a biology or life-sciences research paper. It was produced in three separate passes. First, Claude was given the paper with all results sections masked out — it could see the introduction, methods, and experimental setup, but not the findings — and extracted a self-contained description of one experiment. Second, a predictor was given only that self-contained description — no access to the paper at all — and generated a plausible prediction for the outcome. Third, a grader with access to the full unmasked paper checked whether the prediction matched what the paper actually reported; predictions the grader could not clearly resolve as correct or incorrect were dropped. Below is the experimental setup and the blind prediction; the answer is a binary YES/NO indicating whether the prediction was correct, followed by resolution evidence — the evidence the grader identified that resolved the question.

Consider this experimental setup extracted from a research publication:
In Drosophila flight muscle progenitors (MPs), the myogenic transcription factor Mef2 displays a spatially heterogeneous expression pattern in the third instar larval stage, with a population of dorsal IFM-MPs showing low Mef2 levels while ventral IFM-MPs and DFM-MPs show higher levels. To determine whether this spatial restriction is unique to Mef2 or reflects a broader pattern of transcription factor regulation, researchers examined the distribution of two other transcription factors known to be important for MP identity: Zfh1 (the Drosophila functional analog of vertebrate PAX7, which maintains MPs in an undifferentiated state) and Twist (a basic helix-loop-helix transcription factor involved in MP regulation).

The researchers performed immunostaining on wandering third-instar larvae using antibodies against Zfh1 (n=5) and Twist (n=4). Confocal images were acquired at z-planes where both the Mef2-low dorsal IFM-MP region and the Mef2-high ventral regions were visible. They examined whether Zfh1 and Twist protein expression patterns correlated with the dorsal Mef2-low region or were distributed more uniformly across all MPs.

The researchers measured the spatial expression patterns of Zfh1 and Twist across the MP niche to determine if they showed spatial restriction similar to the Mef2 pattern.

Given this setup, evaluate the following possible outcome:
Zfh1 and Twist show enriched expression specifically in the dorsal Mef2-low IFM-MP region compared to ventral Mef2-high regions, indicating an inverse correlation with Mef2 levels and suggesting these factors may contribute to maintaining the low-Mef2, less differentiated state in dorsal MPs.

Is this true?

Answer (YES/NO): NO